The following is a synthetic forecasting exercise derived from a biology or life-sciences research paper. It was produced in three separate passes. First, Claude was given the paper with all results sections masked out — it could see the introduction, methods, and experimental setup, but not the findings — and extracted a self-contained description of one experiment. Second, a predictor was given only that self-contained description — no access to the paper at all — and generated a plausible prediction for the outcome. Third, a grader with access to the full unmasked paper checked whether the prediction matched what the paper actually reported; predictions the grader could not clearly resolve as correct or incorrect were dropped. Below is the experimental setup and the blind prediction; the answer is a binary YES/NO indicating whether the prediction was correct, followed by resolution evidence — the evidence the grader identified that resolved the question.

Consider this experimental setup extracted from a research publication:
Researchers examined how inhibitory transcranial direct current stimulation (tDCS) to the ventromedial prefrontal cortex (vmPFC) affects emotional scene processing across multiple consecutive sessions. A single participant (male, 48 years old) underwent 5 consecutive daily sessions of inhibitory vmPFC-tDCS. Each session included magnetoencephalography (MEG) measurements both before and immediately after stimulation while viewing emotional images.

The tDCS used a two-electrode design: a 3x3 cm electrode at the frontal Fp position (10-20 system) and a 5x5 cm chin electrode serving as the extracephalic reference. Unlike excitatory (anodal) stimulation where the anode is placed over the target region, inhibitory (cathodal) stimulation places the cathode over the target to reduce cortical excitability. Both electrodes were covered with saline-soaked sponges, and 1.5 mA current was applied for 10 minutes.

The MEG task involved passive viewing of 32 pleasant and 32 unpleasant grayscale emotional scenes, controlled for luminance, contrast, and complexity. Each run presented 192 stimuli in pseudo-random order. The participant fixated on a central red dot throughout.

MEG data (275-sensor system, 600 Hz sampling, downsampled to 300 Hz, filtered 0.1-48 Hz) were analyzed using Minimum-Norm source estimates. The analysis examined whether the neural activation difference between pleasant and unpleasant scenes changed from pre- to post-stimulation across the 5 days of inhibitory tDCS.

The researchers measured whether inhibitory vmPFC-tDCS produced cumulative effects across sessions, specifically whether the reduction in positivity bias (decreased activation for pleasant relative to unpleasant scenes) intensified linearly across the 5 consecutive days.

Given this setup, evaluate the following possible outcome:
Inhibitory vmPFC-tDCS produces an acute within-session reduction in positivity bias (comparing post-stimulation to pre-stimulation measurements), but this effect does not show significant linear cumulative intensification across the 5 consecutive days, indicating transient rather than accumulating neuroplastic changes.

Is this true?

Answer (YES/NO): NO